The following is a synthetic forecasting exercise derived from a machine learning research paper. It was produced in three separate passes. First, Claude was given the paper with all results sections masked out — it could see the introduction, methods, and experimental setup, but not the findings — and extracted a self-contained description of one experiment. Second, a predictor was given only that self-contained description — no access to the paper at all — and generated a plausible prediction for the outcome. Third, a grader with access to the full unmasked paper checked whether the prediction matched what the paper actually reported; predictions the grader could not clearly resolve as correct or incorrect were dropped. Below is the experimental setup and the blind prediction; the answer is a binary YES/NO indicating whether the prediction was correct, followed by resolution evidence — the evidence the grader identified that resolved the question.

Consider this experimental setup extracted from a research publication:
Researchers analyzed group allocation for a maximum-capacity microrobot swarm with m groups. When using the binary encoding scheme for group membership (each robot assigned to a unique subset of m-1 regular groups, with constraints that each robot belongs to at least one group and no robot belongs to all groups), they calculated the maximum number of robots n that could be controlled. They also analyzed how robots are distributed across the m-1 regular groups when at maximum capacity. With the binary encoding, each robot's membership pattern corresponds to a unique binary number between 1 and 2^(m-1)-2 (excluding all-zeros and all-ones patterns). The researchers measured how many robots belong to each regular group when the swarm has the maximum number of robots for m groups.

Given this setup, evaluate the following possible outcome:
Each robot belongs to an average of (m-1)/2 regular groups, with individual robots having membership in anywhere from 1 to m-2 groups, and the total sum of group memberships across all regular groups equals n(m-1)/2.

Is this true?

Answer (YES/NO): YES